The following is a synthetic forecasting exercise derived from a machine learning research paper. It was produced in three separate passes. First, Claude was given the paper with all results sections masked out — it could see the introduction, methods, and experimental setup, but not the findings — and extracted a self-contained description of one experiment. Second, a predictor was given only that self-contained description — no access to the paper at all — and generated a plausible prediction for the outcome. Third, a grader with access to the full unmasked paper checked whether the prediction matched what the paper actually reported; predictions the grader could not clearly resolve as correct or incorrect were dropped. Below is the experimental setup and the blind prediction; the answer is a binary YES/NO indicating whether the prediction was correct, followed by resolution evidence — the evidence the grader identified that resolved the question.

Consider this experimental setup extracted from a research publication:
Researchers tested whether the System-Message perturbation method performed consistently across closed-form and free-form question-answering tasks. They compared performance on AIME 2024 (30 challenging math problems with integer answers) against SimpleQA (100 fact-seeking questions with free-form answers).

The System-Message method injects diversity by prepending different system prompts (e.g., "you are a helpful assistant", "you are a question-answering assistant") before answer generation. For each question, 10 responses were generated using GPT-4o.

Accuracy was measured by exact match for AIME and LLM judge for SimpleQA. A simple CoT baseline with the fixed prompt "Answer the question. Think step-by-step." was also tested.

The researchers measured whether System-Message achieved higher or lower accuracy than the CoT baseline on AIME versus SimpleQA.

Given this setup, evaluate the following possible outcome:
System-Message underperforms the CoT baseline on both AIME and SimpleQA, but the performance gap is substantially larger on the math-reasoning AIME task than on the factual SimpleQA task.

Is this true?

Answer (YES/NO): YES